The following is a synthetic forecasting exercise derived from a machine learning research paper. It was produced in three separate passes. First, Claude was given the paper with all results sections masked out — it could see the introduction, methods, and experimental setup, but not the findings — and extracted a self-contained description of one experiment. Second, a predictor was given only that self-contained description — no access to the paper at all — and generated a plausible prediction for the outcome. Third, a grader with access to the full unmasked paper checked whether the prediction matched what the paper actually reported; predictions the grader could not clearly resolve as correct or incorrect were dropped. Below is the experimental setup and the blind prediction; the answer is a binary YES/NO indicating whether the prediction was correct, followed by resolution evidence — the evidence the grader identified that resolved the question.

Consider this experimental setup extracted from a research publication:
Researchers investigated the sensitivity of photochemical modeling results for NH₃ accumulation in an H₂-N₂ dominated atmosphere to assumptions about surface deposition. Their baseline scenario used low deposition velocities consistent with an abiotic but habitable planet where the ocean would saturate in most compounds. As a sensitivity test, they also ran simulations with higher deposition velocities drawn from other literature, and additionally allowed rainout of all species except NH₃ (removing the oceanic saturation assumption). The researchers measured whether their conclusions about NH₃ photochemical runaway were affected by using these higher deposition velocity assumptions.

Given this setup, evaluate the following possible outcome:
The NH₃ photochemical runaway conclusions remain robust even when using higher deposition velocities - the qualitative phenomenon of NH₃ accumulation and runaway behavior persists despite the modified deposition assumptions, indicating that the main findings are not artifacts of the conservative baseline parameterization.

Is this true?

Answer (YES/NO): YES